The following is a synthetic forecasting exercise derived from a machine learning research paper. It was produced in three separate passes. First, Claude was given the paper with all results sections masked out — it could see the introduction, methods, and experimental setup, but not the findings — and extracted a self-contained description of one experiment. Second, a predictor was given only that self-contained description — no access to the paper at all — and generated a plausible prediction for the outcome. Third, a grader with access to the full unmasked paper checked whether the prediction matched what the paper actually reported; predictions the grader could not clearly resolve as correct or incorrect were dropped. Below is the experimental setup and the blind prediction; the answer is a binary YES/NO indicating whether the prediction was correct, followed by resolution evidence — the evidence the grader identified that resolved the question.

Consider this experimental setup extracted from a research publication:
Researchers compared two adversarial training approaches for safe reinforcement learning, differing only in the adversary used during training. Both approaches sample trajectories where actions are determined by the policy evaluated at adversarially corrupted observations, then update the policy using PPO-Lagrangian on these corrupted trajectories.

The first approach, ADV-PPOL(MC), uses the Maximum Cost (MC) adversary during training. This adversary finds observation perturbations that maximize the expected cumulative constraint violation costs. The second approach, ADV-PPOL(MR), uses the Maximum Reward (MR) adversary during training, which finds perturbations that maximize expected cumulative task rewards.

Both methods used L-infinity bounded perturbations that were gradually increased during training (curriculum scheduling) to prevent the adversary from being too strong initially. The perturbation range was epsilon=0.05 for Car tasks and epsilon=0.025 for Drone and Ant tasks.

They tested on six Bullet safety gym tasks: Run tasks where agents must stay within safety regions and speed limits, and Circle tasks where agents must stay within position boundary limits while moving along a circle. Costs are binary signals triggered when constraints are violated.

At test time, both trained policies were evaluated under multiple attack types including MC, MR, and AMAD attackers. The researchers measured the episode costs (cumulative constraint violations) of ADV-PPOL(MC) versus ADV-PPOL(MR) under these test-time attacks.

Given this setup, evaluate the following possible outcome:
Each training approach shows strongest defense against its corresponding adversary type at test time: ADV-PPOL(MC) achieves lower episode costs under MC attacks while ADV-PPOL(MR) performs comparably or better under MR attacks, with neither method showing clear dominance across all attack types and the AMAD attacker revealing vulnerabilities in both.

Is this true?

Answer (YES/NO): NO